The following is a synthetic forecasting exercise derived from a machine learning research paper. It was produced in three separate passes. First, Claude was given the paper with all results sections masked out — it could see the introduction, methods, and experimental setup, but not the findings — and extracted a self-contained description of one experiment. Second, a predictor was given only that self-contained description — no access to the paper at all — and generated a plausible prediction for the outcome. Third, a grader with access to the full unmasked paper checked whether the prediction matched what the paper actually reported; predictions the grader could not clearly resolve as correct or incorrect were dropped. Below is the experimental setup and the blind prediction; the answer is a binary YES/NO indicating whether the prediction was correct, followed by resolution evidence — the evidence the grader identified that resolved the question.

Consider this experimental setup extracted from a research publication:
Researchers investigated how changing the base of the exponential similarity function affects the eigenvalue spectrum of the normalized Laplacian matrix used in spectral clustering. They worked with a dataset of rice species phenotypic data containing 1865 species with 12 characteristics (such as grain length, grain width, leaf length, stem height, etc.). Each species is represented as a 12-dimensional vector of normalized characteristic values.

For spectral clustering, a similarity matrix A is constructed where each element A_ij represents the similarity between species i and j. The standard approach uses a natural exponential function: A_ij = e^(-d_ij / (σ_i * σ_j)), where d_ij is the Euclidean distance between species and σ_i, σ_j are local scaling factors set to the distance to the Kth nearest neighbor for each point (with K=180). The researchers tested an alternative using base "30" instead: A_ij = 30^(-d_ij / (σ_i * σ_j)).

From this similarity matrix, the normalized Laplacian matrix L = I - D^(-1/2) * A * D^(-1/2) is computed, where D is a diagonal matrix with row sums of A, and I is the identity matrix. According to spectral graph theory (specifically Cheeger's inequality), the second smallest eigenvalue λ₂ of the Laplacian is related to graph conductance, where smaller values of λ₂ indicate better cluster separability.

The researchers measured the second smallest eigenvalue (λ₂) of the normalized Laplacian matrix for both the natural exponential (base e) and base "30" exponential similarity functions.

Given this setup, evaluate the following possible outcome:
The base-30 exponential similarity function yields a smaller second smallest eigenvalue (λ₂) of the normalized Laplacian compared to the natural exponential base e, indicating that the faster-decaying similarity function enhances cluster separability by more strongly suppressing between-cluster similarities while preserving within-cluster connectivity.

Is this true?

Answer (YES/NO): YES